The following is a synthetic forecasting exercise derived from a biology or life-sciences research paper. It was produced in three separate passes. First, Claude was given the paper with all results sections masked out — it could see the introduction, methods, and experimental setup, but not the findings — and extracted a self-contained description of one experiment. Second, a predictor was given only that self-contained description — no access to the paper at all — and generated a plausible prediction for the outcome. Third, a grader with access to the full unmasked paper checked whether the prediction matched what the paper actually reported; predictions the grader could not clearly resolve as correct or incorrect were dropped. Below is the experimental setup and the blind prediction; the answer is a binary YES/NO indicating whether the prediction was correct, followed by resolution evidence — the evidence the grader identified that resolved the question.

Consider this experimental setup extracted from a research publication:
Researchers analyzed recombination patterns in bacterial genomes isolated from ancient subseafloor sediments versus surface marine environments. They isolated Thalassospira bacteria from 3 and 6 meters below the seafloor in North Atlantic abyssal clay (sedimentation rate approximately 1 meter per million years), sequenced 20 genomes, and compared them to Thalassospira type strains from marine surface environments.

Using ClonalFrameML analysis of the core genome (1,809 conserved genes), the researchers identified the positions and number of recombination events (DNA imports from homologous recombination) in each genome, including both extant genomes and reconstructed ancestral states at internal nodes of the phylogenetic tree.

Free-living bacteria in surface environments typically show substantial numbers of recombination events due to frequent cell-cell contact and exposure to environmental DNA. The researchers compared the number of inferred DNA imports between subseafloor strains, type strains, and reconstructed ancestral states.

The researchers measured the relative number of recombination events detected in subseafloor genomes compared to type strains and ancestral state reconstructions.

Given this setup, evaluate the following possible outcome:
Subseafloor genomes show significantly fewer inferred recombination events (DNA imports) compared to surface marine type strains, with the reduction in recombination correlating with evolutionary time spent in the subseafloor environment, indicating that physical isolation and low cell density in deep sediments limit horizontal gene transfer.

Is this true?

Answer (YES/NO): YES